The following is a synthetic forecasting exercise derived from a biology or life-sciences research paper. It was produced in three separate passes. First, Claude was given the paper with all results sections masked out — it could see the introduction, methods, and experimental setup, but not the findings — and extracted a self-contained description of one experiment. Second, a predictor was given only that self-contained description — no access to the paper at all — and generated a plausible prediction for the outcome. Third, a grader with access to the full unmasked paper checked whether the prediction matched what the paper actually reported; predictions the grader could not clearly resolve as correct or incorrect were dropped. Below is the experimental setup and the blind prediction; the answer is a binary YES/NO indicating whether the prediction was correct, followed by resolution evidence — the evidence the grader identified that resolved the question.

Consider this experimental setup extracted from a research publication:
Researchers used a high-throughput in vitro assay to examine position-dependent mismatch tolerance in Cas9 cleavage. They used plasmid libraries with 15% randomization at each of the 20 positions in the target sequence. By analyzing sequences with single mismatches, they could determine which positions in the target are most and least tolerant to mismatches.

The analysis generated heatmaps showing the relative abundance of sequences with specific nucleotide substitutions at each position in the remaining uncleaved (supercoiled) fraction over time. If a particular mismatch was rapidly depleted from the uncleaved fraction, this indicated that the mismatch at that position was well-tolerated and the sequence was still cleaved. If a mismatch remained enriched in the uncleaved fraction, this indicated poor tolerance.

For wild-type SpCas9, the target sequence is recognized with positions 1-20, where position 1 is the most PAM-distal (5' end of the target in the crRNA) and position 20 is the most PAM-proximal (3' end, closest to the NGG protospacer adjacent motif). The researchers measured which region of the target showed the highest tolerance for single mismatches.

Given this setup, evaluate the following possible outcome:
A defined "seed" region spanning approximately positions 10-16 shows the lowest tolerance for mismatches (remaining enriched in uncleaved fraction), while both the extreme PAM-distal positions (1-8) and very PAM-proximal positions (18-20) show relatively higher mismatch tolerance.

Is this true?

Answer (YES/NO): NO